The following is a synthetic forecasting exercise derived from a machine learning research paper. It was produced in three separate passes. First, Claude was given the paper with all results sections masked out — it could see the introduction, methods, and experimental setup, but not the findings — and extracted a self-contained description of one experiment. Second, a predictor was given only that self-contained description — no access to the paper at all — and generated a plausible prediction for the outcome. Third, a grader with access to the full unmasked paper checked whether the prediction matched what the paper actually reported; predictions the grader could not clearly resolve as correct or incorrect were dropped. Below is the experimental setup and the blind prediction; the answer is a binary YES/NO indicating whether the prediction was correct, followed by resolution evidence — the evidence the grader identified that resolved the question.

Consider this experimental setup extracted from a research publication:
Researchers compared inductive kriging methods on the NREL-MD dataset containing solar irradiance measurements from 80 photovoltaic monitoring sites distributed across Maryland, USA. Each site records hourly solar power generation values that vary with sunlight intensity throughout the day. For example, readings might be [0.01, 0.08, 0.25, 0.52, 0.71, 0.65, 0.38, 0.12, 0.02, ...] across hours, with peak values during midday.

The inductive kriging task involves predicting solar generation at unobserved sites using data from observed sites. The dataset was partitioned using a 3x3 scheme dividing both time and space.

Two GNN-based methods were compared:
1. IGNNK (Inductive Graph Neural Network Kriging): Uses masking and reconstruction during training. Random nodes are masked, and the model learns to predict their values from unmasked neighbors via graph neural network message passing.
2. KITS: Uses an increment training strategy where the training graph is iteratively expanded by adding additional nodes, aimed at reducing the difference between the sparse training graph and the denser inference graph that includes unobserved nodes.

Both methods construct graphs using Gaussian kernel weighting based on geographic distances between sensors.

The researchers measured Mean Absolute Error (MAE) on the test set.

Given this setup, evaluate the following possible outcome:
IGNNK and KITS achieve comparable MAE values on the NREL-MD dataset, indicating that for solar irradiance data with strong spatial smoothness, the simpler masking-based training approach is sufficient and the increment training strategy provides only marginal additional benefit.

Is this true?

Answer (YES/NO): NO